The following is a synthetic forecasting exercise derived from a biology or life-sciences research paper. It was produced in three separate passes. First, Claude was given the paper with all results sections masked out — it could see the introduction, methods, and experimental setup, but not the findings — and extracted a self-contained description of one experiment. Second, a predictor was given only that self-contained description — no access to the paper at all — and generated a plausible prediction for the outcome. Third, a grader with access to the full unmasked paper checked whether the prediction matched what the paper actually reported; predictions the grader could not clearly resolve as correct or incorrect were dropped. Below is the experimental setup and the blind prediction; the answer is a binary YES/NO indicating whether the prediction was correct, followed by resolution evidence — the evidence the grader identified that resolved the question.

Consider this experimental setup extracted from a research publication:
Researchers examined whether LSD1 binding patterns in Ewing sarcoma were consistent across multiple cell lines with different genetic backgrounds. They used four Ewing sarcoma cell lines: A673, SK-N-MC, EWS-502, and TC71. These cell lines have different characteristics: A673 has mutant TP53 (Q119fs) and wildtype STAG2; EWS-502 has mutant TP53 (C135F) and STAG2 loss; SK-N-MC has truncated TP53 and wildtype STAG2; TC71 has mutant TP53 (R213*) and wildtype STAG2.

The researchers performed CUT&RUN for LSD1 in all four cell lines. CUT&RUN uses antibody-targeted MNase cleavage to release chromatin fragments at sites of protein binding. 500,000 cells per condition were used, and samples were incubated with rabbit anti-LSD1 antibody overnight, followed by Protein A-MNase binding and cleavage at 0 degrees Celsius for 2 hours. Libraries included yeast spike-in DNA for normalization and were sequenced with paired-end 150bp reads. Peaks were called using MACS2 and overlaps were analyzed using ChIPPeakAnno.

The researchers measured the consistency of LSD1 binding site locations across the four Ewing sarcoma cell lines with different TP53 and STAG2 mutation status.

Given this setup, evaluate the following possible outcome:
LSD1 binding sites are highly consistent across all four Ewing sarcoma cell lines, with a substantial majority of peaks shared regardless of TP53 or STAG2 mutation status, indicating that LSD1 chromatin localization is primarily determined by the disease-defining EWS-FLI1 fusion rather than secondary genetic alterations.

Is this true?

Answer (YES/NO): NO